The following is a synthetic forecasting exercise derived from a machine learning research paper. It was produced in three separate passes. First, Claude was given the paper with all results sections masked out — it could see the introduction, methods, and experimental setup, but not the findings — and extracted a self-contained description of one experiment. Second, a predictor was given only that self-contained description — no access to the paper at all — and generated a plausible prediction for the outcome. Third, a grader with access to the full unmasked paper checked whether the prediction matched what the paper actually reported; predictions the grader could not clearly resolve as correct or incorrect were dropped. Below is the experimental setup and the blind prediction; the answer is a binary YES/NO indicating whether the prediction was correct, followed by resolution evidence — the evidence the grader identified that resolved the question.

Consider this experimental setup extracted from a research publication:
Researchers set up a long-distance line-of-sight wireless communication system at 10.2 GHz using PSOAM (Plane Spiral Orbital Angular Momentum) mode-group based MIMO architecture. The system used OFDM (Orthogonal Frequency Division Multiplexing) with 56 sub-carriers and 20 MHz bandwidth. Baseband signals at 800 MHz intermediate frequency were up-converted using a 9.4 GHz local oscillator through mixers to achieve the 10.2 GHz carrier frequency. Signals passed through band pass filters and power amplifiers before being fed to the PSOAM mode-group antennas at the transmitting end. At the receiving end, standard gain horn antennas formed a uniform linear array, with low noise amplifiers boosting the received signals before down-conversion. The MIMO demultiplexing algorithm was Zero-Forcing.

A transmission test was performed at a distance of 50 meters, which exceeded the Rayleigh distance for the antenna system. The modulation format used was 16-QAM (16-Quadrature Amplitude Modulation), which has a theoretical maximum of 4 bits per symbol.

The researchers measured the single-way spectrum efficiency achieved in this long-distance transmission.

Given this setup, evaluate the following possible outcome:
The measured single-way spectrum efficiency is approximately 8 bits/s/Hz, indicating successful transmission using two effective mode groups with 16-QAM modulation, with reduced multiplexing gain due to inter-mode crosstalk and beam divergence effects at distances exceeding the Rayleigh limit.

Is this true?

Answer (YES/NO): NO